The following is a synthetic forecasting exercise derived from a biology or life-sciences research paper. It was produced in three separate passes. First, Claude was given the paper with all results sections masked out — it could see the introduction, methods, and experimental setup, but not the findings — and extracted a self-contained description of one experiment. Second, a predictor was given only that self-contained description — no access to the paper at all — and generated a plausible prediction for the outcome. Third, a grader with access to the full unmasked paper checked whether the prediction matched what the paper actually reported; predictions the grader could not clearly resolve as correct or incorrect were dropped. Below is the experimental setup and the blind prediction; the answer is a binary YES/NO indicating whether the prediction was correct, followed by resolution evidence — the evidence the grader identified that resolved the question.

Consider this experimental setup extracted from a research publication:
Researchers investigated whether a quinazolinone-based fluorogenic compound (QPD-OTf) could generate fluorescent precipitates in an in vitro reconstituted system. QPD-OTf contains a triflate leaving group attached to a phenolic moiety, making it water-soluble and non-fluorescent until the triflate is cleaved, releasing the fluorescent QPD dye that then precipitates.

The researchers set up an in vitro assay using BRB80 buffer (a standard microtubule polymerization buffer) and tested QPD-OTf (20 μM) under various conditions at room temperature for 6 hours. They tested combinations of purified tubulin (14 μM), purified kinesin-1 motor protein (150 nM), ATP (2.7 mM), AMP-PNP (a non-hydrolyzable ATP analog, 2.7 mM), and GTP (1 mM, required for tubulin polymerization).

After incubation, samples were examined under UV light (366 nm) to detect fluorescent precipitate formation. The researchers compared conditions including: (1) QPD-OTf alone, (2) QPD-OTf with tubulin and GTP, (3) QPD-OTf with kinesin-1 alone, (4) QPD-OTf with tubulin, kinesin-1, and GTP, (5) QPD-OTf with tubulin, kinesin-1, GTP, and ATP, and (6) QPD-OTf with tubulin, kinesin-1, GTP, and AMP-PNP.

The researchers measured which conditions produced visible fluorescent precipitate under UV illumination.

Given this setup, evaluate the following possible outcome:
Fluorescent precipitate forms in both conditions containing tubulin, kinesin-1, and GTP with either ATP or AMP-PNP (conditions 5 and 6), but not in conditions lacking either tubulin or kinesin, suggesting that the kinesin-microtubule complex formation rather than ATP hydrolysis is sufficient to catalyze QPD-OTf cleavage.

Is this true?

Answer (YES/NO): NO